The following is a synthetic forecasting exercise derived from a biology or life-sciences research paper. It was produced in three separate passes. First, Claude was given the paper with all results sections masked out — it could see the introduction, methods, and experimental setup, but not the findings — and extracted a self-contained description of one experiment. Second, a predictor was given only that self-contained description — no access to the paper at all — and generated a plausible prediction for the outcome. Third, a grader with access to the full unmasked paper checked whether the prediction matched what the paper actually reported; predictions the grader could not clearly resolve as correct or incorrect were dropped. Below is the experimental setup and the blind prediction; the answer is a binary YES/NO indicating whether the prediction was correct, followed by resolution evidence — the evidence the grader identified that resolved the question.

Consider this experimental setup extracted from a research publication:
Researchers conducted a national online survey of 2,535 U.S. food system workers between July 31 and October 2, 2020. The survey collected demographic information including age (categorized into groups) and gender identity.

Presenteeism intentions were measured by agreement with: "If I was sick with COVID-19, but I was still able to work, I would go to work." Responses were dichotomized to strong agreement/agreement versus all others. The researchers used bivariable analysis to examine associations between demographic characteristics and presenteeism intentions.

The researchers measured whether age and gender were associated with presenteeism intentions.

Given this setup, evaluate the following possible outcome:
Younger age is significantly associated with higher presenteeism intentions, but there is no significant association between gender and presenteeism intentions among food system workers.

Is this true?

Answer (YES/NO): NO